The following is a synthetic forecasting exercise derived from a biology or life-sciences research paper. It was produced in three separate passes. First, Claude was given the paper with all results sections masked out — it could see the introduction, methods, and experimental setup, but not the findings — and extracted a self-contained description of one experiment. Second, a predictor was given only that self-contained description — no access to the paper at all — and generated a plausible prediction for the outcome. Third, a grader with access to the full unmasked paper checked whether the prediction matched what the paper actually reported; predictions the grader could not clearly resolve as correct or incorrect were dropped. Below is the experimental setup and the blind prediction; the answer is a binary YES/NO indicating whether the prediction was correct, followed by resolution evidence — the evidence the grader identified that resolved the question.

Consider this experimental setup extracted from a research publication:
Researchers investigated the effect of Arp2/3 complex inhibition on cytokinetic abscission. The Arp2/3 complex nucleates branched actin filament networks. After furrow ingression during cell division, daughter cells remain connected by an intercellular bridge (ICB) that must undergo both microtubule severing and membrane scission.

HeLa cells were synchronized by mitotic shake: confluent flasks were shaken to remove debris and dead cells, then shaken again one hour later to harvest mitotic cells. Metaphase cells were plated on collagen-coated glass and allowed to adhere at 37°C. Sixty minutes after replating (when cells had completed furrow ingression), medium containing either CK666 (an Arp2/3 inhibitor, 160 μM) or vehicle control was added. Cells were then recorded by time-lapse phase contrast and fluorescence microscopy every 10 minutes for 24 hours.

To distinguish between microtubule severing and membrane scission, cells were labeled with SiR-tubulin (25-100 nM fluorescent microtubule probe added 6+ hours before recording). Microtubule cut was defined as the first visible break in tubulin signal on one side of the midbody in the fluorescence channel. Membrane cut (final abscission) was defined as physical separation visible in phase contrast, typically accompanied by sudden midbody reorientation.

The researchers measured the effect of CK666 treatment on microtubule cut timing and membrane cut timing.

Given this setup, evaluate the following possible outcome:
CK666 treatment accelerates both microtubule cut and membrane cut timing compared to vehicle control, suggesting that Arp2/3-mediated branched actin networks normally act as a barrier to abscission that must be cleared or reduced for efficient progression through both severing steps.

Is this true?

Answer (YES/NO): NO